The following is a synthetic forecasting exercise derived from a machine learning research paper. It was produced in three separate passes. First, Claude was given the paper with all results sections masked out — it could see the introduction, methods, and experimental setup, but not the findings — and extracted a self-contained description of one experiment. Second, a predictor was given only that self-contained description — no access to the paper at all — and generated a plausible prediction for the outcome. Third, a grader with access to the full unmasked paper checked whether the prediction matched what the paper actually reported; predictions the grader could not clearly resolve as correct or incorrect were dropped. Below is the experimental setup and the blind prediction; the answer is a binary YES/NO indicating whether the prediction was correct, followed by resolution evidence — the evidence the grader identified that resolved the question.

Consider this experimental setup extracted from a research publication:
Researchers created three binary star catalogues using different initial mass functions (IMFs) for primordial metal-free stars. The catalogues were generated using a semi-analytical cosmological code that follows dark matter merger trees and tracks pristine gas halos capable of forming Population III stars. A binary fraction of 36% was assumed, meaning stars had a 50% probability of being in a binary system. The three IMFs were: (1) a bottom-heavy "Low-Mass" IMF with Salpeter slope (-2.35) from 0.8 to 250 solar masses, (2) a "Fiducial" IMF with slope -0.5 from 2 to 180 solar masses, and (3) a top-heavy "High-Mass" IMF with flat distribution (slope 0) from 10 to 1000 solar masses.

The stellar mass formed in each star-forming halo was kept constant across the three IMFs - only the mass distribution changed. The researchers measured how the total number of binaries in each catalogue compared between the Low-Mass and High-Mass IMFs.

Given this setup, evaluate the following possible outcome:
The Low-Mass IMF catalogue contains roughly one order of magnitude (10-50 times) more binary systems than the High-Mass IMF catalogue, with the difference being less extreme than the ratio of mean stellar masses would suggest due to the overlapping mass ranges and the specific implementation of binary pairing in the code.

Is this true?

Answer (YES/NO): NO